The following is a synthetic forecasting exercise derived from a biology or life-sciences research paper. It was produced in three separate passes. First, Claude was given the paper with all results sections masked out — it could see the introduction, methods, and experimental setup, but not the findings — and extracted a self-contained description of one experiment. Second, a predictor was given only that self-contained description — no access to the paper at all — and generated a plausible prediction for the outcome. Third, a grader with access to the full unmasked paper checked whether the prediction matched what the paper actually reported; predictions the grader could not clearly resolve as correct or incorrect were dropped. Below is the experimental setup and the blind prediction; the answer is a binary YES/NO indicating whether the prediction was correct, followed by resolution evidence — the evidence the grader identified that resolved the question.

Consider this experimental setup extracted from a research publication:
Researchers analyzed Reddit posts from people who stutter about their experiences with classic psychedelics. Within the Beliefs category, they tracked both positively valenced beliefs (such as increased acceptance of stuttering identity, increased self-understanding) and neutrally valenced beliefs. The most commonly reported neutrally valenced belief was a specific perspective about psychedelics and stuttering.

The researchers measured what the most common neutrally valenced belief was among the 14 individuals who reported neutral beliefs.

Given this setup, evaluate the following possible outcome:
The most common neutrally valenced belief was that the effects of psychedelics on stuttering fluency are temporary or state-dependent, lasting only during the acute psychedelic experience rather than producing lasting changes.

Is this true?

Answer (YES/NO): NO